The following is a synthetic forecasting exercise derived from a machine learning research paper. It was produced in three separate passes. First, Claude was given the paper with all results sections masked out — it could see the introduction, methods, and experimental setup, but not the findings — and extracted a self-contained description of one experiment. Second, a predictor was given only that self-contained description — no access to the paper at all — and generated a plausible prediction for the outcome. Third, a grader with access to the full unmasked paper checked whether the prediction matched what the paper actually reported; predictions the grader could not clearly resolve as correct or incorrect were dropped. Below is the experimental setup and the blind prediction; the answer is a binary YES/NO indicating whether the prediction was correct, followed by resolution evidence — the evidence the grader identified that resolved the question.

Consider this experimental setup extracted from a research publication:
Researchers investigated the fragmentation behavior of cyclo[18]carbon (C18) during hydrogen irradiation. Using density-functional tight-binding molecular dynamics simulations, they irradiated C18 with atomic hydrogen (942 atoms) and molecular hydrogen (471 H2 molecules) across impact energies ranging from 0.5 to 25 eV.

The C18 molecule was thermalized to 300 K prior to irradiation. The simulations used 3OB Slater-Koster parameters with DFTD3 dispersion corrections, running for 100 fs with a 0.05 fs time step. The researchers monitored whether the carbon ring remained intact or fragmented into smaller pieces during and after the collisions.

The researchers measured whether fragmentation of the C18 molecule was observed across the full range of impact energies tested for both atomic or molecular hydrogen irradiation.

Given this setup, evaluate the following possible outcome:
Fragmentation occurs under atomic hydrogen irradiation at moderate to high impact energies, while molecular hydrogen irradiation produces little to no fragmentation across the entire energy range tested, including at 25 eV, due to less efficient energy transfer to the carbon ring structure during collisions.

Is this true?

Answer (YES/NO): NO